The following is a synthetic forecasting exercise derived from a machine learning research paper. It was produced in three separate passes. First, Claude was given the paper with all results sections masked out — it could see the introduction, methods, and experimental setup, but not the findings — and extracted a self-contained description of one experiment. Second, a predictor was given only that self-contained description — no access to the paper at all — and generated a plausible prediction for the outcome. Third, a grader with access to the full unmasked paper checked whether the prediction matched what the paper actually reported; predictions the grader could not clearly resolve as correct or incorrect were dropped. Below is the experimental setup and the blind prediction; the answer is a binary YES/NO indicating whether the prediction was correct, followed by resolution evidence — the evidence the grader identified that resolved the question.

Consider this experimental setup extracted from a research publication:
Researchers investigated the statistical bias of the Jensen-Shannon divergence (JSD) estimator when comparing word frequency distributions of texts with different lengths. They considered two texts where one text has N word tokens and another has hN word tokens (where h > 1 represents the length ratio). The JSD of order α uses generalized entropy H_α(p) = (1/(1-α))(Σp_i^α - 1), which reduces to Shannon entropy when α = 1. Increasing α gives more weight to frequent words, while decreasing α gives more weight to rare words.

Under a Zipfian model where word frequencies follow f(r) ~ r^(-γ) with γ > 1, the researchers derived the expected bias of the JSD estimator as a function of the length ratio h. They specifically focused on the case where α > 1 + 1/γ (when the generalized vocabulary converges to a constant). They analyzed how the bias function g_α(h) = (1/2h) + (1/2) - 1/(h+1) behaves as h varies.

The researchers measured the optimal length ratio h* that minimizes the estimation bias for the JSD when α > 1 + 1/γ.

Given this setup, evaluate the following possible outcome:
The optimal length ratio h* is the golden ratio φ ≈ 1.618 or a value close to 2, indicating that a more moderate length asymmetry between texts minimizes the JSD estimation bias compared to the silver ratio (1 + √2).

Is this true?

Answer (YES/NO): NO